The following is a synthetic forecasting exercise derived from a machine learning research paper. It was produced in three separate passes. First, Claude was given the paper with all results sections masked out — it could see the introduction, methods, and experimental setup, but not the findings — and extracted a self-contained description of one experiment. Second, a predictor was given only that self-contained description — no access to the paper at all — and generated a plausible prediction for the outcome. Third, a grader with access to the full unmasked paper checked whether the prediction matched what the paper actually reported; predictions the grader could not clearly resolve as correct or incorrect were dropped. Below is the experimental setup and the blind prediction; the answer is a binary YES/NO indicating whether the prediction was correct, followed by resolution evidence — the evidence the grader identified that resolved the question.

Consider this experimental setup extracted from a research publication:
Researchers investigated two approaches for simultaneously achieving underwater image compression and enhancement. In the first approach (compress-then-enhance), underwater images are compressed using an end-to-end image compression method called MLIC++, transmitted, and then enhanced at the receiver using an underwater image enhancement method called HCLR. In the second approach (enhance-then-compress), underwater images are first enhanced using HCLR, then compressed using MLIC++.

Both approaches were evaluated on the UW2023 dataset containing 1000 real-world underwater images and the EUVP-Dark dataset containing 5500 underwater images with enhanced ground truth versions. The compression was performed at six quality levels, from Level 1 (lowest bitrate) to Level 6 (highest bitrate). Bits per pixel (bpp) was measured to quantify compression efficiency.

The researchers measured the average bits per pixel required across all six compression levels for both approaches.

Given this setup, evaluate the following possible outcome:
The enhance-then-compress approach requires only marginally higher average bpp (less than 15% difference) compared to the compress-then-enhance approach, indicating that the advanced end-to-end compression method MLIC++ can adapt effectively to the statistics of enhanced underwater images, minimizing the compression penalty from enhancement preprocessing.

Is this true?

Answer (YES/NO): NO